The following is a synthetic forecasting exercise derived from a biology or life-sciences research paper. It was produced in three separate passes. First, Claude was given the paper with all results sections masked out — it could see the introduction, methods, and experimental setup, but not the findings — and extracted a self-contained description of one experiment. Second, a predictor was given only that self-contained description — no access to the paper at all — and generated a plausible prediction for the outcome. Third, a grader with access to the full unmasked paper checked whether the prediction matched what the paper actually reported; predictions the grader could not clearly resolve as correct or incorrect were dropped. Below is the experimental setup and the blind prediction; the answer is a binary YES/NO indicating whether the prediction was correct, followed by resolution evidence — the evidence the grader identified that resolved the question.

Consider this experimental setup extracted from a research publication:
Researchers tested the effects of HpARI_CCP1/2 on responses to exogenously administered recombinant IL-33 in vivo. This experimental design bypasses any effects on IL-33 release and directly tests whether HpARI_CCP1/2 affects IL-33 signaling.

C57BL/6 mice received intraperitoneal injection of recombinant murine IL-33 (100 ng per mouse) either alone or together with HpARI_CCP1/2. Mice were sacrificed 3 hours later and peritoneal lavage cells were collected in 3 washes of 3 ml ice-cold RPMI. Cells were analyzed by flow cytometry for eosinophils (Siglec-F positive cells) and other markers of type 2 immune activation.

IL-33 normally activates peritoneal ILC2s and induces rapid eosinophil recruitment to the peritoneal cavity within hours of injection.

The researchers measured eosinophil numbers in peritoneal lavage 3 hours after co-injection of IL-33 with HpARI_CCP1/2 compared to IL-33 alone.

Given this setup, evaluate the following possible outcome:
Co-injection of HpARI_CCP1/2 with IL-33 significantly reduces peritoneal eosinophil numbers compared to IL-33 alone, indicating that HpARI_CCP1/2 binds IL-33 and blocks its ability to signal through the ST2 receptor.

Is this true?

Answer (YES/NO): NO